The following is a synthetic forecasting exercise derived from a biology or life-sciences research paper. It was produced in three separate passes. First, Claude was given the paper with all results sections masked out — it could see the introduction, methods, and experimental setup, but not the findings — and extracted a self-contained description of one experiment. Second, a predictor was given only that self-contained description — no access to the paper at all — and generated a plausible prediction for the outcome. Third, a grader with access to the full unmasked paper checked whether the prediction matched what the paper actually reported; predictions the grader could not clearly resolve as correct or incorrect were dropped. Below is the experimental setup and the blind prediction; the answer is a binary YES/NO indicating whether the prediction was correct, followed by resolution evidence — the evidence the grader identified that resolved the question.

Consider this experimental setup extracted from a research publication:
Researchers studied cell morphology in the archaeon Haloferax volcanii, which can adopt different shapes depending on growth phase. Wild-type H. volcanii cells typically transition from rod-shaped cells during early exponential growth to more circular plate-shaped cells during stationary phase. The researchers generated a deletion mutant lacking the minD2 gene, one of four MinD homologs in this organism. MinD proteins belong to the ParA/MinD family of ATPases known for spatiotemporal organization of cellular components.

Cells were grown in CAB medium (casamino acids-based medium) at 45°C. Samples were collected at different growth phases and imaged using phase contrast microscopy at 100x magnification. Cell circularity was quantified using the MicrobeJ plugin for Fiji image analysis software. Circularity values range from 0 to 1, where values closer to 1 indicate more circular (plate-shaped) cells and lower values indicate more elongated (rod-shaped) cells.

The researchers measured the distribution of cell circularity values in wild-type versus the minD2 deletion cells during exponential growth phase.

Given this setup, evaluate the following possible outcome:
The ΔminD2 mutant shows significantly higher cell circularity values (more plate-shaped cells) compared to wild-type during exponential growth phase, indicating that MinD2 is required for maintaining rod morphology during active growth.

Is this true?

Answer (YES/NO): YES